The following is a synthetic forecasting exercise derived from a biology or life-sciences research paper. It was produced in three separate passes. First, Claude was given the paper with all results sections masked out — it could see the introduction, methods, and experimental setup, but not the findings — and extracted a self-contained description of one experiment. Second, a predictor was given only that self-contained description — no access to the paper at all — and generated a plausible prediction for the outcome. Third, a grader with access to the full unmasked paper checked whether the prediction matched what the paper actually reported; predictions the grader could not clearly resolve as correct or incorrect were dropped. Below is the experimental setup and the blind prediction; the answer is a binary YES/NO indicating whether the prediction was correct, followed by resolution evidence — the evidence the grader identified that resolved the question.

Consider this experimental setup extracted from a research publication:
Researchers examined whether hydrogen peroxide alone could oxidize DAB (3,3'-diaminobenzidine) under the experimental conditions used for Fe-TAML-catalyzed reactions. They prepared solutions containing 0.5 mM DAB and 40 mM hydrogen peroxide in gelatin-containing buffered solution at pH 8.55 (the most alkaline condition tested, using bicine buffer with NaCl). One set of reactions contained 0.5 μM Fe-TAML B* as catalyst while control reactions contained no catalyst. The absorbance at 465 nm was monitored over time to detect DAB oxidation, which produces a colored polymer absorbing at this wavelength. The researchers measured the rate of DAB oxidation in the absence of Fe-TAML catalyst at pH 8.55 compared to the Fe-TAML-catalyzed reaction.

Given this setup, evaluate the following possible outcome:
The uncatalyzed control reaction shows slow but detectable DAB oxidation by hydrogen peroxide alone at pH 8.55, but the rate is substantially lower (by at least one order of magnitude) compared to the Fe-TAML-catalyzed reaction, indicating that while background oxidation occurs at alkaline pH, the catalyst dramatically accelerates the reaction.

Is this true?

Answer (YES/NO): NO